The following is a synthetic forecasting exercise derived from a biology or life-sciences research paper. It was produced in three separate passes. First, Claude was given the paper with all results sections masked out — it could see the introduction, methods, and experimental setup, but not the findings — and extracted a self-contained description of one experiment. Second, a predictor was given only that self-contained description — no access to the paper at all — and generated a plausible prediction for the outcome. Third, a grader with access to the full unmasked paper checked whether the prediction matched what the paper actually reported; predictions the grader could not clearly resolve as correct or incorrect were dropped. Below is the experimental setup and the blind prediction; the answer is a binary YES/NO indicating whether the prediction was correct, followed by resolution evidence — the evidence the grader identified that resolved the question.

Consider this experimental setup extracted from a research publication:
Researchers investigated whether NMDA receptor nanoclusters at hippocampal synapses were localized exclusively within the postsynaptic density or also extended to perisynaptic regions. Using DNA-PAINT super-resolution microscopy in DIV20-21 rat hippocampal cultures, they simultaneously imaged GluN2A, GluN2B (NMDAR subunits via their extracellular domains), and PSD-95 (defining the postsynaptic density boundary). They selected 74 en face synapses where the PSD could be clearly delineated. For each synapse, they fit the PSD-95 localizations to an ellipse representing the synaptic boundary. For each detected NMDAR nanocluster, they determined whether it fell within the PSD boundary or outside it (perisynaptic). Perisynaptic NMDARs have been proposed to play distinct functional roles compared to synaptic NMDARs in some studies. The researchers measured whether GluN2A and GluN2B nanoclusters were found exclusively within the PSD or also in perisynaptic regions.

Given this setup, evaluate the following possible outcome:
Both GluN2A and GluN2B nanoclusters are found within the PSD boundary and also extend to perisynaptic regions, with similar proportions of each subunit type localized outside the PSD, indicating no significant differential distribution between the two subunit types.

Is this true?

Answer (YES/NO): NO